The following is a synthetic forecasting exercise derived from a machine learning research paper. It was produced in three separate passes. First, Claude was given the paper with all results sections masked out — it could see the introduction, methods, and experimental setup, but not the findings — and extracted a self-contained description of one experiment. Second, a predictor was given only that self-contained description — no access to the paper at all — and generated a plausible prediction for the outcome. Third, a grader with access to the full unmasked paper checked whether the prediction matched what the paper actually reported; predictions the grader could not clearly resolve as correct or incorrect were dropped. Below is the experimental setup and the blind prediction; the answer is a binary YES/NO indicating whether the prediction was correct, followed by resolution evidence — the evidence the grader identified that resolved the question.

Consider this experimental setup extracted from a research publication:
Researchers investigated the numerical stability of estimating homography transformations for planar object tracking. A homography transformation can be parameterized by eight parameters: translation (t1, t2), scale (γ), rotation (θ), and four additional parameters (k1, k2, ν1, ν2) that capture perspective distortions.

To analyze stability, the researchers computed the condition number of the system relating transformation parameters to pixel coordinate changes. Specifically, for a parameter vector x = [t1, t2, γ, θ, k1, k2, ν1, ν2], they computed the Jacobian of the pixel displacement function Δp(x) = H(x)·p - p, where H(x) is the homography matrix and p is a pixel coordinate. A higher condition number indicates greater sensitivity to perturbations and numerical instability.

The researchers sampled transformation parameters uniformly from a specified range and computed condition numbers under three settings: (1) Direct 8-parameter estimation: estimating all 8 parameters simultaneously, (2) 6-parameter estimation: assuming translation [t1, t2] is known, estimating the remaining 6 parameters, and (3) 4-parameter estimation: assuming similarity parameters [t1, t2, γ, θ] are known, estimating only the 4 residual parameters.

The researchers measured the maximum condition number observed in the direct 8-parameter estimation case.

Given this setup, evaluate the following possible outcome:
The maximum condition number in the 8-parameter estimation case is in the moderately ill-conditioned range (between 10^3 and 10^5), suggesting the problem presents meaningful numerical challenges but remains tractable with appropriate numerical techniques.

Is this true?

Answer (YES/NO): NO